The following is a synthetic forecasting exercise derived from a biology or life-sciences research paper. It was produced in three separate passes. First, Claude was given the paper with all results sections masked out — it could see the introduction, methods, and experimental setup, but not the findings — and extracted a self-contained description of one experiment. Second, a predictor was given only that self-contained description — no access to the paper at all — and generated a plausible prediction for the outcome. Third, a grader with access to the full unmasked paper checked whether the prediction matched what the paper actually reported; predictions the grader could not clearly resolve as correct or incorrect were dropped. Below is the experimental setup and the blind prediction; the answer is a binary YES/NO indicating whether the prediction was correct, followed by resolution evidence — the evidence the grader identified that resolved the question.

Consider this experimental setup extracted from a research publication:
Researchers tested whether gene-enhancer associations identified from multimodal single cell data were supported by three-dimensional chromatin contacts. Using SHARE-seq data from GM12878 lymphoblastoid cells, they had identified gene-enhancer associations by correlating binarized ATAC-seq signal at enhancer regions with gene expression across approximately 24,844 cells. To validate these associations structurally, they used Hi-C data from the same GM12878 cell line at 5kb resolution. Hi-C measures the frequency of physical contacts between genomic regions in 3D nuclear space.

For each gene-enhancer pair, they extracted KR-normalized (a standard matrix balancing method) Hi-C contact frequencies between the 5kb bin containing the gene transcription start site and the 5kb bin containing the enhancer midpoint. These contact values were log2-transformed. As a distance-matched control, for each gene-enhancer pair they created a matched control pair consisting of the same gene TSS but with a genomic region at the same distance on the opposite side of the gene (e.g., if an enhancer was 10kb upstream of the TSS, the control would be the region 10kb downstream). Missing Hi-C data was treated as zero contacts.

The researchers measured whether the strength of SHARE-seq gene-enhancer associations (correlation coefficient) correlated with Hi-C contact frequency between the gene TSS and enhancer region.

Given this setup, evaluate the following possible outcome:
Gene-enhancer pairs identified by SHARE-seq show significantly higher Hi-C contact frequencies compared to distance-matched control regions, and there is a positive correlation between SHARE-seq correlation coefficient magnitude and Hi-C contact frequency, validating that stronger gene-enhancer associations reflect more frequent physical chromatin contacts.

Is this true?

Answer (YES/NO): YES